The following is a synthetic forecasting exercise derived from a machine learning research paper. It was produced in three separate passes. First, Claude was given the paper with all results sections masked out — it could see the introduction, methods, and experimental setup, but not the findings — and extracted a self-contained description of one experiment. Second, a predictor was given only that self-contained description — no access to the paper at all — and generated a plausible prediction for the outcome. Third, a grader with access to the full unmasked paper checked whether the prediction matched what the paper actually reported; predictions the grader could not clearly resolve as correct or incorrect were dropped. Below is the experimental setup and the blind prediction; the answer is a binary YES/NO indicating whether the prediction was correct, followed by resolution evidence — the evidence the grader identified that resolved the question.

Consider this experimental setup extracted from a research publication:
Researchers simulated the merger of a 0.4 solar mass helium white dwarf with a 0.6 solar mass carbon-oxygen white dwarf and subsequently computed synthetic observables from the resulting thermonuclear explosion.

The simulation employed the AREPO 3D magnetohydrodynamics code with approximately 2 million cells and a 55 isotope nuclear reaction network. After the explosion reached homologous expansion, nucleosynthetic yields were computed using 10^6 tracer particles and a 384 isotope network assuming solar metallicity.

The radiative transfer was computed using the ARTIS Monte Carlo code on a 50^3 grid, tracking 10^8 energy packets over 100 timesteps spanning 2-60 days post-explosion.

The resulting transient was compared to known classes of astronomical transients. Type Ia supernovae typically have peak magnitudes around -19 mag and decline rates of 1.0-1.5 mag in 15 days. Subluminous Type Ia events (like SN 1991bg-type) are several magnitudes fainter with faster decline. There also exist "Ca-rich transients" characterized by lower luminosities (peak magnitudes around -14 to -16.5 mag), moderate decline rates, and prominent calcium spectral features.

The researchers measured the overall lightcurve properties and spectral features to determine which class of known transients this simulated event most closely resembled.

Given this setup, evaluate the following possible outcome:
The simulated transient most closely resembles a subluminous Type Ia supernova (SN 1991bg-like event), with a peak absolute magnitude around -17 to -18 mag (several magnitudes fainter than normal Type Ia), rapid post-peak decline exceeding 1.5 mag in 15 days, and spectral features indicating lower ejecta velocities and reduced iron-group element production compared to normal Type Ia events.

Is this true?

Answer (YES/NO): NO